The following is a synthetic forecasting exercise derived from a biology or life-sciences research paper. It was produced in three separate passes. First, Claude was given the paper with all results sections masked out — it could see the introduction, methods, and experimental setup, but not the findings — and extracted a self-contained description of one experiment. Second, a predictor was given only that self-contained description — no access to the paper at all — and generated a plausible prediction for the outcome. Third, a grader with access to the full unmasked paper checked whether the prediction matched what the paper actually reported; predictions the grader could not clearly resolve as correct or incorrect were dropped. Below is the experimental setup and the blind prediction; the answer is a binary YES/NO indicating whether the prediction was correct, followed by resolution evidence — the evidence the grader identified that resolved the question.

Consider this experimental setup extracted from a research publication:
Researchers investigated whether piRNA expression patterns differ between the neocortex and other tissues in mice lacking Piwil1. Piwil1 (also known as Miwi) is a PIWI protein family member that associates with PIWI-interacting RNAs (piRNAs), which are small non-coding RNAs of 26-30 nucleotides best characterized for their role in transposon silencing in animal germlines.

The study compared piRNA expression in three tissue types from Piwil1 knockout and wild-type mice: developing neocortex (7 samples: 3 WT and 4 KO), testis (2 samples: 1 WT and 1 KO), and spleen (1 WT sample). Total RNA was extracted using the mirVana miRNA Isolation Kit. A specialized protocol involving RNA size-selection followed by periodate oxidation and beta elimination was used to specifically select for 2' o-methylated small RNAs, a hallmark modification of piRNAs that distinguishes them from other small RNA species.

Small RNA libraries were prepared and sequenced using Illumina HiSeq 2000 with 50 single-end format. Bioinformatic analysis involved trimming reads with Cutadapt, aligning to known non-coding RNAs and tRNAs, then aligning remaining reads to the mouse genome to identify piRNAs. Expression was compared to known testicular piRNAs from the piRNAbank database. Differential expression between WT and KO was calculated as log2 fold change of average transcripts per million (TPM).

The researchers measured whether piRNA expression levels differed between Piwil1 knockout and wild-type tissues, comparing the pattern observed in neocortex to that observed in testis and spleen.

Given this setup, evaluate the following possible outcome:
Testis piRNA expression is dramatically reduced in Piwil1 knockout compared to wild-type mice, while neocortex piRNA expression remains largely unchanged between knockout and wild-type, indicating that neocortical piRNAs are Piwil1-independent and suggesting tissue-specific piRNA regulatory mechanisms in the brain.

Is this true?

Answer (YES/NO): NO